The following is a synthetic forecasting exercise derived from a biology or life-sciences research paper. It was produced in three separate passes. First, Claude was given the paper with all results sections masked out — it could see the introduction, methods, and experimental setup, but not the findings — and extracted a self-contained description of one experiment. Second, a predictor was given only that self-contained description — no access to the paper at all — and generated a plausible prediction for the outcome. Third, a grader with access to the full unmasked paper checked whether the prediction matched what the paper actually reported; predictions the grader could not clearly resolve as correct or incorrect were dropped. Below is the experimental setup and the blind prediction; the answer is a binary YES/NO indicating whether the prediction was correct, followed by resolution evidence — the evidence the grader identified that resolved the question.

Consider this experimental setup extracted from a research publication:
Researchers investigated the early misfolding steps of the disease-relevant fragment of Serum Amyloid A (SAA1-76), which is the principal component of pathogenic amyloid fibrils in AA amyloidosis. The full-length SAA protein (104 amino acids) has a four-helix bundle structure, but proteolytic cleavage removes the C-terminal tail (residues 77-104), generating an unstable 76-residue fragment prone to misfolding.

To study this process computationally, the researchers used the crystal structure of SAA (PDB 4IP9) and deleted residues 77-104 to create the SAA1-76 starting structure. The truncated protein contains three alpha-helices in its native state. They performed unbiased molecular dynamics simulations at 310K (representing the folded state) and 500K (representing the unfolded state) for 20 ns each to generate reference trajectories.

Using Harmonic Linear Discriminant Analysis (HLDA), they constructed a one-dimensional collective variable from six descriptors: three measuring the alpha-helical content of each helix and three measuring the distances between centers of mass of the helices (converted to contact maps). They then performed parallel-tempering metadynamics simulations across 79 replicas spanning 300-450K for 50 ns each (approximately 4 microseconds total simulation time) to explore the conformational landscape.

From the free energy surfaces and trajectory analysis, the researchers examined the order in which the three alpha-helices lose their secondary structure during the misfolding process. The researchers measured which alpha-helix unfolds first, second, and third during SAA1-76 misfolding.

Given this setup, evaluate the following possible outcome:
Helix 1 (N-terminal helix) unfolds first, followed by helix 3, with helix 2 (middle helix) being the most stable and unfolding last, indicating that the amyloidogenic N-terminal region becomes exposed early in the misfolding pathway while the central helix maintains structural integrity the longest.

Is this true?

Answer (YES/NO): NO